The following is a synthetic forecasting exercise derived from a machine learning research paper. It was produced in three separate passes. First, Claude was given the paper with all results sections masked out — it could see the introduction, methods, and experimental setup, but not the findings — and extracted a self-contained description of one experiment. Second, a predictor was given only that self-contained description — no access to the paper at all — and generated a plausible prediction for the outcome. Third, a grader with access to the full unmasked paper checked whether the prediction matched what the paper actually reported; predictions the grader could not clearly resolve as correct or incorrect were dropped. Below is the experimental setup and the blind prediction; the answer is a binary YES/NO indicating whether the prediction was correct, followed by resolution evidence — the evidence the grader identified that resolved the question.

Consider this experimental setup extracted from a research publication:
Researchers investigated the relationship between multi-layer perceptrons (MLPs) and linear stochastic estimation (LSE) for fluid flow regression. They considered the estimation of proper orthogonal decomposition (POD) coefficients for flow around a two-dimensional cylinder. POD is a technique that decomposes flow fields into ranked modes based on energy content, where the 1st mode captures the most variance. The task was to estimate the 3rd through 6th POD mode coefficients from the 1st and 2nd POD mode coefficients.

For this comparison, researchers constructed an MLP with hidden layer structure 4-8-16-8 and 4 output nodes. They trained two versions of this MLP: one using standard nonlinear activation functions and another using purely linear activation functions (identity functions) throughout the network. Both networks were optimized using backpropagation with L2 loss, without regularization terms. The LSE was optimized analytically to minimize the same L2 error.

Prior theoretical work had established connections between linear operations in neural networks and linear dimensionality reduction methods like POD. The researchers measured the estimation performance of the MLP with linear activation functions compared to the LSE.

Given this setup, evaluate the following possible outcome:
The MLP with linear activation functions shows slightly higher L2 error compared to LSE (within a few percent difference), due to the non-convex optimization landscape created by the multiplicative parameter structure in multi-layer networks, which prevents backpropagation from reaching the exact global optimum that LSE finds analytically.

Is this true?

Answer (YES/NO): NO